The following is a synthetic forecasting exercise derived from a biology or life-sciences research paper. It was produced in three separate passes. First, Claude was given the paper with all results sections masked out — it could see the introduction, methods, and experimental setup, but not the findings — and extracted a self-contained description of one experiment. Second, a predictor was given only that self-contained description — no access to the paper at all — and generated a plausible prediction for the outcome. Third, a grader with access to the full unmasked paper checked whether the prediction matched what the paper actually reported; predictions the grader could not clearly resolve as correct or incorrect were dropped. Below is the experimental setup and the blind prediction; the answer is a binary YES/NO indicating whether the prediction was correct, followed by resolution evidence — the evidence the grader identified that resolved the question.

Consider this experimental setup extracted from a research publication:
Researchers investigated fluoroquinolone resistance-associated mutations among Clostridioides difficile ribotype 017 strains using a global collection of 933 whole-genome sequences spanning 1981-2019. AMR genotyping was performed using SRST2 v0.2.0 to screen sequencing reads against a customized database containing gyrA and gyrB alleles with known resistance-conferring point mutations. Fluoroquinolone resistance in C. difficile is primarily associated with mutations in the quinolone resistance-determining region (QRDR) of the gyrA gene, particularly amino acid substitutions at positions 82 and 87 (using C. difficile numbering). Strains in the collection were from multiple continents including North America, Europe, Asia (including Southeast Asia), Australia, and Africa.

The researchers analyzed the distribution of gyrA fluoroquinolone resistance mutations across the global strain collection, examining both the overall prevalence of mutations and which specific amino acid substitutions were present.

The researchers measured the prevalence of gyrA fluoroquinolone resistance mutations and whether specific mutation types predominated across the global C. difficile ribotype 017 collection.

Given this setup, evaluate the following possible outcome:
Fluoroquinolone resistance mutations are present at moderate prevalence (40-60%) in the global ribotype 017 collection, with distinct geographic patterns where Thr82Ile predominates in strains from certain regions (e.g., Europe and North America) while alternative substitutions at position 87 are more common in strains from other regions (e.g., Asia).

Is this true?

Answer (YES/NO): NO